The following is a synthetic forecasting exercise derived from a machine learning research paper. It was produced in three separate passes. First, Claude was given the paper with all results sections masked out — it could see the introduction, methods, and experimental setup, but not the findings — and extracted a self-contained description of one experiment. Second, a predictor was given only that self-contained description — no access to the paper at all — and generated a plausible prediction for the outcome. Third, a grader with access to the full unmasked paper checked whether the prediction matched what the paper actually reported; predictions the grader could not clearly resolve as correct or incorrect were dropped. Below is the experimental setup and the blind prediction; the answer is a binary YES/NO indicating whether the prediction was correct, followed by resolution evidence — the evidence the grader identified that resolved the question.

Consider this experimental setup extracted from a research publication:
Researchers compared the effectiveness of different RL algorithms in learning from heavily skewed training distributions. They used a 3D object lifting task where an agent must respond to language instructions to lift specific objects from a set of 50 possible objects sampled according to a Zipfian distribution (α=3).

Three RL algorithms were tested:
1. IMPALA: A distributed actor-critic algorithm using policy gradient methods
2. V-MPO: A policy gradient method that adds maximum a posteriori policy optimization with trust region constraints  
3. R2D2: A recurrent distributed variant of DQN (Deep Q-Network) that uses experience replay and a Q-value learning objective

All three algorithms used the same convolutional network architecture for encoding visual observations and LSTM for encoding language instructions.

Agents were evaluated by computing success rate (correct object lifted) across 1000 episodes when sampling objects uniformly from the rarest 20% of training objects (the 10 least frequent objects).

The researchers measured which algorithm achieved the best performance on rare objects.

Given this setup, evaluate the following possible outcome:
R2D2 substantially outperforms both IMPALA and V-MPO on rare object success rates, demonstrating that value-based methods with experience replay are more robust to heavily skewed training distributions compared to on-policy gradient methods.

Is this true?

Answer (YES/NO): NO